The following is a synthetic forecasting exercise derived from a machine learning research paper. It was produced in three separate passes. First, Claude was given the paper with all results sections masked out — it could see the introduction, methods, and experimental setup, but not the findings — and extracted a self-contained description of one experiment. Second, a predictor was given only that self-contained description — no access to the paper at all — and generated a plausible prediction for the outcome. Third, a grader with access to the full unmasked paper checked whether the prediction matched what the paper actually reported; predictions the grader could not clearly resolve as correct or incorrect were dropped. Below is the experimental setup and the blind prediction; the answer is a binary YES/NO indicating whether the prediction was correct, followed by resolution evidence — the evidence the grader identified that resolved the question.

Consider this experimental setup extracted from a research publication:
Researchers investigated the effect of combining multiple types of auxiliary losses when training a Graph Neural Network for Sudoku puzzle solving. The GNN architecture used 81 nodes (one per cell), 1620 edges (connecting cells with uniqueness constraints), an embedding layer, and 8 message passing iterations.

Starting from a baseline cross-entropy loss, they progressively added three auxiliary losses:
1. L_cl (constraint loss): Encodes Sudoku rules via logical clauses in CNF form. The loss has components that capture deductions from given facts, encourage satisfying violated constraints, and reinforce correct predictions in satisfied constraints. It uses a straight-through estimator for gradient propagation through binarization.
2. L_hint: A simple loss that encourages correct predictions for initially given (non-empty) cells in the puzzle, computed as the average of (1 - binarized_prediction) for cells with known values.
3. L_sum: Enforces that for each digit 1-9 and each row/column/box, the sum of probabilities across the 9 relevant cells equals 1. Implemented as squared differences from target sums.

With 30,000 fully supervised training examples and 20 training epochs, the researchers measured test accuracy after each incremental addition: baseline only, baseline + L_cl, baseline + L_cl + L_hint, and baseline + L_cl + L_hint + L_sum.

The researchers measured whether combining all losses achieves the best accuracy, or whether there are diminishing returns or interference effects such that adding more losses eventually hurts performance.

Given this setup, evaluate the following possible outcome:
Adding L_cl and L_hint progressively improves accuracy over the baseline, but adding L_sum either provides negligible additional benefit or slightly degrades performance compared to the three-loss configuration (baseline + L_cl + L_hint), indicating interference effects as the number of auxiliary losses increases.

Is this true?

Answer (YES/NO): NO